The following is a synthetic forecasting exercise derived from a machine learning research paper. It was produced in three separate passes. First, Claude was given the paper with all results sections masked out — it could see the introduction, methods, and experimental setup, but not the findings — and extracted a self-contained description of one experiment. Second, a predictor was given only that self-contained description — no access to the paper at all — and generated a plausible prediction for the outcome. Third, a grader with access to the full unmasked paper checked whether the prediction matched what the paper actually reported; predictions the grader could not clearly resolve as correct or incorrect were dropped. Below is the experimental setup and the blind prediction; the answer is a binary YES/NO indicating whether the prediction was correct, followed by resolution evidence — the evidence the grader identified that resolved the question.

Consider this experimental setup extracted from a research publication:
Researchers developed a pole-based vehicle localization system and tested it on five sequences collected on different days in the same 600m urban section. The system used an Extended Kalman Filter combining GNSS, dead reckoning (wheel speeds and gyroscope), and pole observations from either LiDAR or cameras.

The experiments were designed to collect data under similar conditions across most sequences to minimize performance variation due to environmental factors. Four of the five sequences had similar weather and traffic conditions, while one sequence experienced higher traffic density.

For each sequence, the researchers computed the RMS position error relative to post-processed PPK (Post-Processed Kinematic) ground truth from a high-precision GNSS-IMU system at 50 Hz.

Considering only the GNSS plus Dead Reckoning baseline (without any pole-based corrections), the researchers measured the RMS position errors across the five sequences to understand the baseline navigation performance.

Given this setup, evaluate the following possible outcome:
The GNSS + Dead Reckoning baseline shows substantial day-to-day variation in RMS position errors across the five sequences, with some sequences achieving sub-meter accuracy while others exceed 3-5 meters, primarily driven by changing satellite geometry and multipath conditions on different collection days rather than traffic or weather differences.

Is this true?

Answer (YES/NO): NO